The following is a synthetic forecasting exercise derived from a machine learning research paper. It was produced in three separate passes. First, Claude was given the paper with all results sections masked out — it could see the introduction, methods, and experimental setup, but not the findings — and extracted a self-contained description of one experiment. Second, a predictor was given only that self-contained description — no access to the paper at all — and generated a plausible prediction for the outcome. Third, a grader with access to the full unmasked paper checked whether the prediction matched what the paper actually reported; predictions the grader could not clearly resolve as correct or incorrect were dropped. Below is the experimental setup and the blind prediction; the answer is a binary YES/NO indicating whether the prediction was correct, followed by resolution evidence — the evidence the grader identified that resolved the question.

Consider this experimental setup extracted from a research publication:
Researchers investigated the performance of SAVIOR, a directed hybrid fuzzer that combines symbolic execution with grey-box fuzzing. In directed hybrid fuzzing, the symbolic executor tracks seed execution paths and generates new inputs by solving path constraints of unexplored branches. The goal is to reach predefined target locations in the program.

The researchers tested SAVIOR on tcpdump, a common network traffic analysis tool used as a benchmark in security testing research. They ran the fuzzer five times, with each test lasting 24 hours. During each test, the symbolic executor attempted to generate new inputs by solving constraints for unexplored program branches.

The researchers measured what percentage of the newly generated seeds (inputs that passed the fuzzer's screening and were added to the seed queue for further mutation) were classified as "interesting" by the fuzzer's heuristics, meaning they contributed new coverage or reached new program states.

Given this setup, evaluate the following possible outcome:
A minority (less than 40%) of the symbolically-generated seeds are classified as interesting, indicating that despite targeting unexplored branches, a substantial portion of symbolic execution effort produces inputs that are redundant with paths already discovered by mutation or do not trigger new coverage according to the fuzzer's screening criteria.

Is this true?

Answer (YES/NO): NO